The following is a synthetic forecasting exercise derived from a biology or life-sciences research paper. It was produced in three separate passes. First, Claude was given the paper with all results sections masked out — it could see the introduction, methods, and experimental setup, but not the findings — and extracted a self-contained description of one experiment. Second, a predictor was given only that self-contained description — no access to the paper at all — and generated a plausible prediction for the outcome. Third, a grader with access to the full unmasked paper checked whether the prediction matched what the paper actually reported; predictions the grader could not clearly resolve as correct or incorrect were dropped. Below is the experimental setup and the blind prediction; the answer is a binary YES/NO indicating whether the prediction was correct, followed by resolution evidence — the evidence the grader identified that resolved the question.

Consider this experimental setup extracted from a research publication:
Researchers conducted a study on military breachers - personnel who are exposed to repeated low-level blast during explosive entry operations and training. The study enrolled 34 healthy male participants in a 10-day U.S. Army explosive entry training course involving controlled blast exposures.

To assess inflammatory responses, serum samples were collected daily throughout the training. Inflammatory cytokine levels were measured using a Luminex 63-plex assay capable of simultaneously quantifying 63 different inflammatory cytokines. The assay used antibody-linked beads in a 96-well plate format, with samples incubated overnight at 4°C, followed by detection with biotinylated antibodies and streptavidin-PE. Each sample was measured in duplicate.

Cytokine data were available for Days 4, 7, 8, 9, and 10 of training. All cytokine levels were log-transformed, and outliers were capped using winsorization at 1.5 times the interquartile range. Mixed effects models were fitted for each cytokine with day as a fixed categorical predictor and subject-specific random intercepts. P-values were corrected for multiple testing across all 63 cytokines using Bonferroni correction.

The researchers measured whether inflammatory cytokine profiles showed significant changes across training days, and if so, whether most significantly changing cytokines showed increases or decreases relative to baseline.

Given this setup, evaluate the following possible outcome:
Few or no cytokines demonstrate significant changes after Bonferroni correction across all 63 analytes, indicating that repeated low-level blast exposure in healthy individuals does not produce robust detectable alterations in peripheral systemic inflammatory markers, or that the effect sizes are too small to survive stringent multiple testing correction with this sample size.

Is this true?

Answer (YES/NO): NO